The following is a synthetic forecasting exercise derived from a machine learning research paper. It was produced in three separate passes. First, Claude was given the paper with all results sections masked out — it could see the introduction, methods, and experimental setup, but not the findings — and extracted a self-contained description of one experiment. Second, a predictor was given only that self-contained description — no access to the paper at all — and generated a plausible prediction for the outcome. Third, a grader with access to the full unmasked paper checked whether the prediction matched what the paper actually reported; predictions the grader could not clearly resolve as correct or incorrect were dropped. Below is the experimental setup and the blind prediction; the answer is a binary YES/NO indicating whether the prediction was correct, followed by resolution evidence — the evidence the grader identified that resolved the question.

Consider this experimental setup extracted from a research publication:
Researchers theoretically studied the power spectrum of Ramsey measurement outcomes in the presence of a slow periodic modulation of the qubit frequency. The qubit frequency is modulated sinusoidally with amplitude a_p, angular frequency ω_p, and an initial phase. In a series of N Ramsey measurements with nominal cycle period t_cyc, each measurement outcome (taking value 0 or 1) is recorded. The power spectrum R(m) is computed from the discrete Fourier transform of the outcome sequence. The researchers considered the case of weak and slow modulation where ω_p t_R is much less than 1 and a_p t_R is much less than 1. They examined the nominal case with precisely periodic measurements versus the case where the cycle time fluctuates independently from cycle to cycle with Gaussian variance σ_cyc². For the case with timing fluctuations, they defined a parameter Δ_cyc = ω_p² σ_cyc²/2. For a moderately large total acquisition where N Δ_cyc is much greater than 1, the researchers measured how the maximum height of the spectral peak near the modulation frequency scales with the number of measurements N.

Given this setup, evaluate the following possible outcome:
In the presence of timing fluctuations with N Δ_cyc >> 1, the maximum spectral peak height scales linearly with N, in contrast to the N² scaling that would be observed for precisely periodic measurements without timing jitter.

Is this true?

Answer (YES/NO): YES